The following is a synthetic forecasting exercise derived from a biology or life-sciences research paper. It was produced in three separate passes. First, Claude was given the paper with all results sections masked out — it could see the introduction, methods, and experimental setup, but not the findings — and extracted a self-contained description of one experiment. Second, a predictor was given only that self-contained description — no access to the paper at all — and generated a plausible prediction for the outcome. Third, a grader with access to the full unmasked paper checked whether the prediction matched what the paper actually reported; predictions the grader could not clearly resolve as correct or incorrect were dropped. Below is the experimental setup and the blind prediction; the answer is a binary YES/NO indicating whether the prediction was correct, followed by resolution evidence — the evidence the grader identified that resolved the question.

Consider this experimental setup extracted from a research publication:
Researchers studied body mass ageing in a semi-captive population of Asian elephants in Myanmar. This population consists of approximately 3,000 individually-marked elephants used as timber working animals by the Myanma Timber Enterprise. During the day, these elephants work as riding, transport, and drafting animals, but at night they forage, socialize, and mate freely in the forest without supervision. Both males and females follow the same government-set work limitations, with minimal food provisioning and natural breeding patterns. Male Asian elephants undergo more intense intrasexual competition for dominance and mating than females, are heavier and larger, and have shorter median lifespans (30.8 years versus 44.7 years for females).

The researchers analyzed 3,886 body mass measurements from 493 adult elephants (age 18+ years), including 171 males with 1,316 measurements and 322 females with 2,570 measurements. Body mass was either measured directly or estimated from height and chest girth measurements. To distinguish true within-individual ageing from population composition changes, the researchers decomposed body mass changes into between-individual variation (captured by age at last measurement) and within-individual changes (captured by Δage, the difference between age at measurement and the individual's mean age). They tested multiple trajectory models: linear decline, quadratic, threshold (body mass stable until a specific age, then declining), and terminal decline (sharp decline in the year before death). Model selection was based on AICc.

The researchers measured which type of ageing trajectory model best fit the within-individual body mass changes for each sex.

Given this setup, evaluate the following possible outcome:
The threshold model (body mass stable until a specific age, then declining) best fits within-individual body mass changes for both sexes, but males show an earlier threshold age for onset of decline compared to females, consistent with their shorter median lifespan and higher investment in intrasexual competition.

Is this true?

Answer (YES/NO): NO